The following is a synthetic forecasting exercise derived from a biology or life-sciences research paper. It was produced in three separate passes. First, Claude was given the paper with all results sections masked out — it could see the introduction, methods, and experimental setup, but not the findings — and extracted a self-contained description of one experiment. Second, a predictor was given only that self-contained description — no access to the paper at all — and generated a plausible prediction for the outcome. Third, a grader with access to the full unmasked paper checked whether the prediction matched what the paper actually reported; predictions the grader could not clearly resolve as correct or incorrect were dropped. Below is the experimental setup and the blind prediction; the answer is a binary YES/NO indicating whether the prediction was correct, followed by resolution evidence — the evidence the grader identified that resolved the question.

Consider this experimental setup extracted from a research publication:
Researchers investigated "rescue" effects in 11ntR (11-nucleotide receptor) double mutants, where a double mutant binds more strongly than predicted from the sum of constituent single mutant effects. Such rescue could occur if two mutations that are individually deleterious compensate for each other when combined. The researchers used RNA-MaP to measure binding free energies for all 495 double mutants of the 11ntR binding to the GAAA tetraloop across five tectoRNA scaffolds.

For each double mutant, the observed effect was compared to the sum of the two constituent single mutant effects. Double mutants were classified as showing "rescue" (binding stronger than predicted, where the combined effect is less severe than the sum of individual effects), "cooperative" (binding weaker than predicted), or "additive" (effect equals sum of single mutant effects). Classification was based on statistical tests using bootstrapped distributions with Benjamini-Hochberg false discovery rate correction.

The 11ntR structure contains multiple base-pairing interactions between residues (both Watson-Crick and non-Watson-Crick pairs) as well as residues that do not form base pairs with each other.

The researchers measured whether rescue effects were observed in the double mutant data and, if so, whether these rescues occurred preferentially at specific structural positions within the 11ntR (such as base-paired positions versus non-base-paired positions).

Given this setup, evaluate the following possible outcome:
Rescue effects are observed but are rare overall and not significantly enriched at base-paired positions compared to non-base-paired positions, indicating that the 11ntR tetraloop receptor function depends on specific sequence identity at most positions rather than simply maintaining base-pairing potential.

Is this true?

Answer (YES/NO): NO